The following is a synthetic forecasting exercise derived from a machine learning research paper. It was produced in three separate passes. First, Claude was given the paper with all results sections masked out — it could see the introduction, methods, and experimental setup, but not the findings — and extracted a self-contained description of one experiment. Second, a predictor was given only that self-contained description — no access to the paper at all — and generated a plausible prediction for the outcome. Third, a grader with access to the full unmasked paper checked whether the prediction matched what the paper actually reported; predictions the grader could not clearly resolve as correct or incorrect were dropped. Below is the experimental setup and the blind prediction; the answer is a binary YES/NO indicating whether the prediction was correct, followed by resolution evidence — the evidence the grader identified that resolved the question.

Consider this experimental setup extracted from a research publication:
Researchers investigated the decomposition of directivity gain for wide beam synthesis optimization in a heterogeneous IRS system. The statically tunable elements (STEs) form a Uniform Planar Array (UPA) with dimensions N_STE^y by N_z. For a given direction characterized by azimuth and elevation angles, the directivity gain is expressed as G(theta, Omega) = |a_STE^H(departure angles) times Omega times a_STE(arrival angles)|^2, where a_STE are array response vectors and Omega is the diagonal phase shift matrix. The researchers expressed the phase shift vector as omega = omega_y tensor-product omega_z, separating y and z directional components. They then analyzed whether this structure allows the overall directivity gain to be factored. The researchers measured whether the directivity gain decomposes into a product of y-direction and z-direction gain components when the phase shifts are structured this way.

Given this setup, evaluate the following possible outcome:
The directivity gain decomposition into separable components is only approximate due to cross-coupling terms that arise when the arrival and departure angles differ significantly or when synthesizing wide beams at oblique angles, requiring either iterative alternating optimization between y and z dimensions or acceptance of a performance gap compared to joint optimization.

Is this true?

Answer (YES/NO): NO